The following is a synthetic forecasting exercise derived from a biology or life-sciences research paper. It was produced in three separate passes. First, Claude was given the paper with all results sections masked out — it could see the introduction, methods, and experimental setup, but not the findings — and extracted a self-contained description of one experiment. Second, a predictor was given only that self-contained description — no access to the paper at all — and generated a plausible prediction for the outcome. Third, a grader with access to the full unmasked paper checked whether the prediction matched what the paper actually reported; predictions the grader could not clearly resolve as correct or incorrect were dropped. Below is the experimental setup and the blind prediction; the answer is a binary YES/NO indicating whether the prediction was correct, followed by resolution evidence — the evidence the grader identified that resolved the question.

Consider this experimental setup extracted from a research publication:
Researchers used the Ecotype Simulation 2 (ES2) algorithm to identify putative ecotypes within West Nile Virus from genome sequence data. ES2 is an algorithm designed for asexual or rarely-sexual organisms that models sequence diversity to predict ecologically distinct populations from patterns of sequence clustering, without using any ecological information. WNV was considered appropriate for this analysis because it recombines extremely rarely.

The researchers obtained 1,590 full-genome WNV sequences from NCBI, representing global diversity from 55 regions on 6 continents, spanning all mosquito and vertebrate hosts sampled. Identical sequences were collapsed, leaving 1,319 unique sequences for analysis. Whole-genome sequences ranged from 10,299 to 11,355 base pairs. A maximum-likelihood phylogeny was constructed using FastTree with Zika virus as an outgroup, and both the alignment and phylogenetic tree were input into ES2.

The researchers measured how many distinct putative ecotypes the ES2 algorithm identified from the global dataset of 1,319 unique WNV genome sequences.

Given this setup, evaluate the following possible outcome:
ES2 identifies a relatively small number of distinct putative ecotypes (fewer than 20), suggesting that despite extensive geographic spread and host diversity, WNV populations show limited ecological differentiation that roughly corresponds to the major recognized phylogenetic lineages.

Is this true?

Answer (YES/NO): NO